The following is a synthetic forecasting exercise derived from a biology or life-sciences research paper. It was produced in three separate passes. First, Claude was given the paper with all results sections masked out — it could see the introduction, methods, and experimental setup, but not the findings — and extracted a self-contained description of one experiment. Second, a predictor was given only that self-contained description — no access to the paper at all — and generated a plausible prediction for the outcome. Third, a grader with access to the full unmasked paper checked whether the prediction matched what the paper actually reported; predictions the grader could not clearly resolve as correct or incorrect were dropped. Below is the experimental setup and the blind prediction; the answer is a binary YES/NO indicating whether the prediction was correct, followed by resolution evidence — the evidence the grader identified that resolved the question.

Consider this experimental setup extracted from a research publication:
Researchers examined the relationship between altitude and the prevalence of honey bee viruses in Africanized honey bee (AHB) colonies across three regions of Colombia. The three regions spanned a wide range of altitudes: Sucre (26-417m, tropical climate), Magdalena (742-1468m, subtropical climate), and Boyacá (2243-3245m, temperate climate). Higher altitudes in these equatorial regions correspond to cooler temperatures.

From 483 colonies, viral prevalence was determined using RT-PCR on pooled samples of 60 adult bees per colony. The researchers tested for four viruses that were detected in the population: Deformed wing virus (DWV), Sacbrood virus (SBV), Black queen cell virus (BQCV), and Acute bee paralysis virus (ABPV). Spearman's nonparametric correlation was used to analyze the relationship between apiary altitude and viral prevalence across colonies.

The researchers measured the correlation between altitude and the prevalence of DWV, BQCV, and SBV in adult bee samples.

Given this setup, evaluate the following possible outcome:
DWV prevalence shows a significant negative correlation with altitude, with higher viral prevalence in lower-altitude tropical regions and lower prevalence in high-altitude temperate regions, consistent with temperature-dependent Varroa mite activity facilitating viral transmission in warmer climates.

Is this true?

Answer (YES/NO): NO